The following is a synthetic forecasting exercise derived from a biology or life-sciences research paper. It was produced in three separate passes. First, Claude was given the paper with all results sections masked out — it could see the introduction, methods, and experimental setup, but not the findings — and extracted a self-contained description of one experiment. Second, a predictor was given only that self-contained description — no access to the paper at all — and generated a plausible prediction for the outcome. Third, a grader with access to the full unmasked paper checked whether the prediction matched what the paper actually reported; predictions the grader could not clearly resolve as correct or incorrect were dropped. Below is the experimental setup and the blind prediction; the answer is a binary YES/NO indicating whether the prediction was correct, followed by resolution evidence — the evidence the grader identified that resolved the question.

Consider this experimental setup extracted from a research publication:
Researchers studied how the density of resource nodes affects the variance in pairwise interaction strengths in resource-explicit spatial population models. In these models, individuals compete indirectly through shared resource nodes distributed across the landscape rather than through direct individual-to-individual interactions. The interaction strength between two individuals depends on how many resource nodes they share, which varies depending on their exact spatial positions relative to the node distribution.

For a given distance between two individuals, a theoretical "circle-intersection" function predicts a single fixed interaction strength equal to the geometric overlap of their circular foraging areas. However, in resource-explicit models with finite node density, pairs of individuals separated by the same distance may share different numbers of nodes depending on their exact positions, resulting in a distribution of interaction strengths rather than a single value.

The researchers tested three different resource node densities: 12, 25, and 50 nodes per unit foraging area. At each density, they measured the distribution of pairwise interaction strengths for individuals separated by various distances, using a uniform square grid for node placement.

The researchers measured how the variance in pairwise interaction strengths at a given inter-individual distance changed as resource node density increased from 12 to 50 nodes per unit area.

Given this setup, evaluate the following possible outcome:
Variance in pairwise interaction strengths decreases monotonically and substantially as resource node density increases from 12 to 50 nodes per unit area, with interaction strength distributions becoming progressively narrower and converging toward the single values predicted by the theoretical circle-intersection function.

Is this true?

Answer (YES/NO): YES